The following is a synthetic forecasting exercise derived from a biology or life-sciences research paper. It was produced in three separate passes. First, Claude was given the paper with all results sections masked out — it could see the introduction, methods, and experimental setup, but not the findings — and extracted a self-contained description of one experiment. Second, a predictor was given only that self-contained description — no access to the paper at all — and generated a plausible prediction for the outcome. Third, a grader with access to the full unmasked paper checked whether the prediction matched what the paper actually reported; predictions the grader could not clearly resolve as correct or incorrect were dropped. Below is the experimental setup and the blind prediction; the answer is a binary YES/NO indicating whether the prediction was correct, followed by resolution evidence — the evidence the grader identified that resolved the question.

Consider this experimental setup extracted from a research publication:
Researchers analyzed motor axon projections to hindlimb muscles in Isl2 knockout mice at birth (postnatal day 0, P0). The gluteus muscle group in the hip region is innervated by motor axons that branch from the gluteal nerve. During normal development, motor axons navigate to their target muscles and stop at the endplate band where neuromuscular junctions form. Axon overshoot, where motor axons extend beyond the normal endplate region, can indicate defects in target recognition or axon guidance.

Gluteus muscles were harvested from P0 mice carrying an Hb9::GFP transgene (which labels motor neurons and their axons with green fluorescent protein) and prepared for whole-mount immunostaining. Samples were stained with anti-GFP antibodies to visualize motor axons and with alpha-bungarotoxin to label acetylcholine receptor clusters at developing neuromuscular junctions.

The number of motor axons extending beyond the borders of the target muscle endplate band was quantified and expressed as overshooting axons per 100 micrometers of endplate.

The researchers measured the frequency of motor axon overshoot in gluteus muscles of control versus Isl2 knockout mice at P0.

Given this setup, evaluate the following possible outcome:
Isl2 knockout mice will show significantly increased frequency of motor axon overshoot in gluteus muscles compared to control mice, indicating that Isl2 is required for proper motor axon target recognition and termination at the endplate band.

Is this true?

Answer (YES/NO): YES